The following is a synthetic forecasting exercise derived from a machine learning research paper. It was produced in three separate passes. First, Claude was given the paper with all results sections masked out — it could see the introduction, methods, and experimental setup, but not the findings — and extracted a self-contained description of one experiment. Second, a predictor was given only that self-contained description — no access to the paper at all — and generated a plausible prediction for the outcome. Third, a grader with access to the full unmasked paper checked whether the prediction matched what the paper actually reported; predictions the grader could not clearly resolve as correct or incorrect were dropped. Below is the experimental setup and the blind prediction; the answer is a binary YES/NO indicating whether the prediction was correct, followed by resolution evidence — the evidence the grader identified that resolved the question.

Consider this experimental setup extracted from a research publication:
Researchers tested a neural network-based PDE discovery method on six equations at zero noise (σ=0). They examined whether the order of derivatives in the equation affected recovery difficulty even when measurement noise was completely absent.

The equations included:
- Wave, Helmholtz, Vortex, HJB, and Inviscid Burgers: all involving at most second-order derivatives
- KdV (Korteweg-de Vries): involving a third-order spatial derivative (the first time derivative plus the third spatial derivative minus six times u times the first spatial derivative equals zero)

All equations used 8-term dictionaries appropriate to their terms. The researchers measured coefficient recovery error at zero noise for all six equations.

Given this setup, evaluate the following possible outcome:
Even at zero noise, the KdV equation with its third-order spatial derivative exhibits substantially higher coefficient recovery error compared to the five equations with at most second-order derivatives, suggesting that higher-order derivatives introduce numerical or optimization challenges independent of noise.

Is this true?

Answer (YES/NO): YES